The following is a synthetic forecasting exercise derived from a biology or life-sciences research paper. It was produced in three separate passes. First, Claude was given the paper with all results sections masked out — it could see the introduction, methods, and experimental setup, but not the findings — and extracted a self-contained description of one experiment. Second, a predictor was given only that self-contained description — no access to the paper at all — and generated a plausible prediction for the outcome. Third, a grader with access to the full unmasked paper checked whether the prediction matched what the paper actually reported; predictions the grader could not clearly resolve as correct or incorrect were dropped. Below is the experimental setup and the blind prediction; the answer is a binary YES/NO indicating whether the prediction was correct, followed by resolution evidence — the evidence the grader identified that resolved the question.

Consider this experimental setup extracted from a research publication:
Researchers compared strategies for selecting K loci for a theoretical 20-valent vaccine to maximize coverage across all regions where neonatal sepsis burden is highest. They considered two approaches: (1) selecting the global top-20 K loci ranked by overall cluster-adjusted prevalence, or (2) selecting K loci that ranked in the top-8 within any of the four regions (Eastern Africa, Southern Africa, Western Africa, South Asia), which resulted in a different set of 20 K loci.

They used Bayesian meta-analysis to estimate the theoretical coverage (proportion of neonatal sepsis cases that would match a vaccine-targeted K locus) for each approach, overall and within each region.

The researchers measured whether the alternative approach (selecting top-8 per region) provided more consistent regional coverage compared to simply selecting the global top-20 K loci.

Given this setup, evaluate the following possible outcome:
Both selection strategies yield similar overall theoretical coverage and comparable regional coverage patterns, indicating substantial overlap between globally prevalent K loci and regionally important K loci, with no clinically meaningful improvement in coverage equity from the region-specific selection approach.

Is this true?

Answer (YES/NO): NO